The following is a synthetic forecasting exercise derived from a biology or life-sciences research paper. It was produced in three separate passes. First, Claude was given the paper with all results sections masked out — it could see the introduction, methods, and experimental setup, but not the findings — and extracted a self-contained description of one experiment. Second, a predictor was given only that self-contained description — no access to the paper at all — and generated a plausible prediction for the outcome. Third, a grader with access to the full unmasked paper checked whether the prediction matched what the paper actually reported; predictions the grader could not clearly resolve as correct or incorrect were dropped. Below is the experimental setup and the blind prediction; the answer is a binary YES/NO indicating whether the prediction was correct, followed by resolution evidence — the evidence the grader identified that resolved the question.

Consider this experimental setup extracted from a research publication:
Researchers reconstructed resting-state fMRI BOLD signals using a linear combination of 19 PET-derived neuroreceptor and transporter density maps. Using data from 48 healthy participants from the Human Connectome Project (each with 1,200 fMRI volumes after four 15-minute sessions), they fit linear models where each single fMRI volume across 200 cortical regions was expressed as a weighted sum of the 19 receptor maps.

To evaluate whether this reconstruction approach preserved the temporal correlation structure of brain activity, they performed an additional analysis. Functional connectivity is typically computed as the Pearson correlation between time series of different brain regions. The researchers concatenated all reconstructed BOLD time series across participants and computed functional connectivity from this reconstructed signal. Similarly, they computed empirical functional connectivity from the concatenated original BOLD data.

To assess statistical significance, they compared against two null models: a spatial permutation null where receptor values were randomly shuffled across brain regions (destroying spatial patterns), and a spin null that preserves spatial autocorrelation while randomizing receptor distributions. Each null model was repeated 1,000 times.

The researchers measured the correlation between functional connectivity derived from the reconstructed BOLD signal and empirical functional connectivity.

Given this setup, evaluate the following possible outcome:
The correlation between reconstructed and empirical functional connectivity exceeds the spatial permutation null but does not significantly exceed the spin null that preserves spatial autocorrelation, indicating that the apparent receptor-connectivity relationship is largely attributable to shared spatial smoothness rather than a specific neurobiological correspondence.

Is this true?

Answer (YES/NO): NO